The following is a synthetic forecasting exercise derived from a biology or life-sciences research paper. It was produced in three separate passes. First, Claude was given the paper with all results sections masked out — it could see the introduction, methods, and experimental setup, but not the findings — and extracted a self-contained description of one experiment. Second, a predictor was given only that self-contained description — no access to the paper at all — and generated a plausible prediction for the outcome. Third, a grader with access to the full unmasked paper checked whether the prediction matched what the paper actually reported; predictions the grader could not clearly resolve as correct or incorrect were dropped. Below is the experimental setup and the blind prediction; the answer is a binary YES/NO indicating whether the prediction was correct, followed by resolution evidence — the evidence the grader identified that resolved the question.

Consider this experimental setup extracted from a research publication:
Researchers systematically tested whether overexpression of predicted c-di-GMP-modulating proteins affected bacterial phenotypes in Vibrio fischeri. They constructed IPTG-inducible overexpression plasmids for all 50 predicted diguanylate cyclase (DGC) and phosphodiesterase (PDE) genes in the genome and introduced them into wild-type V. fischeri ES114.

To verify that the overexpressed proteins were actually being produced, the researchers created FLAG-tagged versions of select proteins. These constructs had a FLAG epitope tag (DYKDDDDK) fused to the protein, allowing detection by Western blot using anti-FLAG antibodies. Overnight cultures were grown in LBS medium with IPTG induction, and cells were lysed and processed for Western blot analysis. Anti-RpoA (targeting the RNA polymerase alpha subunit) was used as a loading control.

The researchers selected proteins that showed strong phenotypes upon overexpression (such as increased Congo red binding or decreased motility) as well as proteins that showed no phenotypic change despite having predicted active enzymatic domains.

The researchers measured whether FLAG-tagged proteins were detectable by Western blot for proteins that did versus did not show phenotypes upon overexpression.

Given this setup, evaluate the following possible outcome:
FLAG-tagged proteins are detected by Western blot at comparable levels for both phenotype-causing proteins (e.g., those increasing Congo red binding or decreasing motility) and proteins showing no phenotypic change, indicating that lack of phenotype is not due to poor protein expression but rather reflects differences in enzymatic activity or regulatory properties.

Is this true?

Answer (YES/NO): NO